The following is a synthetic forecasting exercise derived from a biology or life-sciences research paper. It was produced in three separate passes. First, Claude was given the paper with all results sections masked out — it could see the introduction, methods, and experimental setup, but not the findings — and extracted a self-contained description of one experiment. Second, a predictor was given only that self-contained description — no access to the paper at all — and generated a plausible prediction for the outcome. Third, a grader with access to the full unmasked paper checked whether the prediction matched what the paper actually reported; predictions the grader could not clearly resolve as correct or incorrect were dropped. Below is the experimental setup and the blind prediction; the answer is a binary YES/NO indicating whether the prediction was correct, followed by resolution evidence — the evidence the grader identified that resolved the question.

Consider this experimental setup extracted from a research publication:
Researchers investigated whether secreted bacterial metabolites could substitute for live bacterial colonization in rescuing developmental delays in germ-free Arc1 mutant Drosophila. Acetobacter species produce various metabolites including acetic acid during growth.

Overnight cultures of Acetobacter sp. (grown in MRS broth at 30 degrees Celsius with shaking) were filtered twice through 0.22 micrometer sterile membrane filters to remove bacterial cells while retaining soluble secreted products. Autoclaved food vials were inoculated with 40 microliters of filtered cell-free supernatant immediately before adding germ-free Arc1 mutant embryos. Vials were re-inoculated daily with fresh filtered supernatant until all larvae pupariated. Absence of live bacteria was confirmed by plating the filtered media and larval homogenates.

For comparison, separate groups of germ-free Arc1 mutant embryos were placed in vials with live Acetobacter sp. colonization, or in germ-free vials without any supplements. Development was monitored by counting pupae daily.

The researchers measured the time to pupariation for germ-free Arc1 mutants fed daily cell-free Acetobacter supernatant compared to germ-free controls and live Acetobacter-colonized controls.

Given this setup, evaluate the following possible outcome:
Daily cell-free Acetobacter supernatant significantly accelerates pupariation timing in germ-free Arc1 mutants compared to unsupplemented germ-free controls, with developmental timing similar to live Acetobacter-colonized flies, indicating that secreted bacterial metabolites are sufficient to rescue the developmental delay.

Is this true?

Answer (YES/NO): NO